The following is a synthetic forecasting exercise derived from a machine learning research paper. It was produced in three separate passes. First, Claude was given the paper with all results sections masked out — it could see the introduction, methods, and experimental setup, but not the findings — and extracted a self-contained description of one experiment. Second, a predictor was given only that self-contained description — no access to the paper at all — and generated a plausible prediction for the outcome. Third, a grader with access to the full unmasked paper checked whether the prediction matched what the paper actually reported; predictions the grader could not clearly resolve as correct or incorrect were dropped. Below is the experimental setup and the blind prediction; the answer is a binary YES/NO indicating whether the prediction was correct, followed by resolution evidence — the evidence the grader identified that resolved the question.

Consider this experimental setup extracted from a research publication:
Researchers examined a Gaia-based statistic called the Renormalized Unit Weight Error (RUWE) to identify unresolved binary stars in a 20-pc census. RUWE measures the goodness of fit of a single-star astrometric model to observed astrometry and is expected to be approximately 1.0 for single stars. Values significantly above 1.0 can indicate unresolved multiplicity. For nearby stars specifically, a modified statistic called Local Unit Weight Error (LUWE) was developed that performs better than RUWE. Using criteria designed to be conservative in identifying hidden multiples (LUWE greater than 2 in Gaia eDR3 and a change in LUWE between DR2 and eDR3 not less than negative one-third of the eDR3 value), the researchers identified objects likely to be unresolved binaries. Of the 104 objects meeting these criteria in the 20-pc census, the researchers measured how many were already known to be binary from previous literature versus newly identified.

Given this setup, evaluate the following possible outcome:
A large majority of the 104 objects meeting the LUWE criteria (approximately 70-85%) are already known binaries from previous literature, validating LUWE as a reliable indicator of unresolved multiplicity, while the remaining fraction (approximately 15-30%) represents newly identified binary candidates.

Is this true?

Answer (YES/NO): YES